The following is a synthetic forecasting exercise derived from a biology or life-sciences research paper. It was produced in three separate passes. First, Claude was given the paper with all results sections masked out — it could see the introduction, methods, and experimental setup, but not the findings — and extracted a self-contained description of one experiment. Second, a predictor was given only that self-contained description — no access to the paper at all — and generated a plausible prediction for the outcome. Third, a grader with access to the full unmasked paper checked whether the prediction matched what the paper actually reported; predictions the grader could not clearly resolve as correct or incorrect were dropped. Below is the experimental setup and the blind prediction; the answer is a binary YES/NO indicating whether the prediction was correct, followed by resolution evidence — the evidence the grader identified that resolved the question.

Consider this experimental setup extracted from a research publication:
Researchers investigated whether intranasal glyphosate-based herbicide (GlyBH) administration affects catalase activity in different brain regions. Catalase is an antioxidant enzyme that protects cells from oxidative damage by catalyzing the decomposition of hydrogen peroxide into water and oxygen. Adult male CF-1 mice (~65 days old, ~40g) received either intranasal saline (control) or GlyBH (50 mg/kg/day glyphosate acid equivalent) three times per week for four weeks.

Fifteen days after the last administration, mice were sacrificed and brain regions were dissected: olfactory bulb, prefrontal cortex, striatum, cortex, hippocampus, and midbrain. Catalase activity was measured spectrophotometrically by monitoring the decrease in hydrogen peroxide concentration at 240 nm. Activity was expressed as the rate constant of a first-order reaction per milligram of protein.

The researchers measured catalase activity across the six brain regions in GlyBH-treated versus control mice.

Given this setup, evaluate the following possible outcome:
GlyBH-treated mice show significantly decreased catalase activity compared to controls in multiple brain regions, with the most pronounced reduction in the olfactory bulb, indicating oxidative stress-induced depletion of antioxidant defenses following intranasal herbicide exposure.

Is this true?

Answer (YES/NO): NO